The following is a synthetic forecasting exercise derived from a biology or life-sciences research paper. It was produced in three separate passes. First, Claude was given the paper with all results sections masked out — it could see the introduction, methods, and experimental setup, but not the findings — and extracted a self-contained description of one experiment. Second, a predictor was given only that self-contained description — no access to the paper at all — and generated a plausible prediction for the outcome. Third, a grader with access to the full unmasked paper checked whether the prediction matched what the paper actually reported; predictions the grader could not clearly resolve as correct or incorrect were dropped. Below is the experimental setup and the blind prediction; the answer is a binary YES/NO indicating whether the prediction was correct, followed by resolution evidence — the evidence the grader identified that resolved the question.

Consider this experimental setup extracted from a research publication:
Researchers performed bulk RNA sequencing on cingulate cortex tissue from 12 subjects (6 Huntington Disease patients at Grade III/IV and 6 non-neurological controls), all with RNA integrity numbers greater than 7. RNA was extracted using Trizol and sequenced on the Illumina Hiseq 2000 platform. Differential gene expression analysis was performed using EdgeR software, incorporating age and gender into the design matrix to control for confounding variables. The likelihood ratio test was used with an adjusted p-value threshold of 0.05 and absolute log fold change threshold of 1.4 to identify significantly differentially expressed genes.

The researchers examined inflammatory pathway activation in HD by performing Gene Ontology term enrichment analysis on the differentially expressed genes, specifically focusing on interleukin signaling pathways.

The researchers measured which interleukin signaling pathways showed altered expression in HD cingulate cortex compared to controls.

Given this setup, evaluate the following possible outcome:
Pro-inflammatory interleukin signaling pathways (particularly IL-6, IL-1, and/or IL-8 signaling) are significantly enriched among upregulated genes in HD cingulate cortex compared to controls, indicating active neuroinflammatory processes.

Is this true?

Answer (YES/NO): NO